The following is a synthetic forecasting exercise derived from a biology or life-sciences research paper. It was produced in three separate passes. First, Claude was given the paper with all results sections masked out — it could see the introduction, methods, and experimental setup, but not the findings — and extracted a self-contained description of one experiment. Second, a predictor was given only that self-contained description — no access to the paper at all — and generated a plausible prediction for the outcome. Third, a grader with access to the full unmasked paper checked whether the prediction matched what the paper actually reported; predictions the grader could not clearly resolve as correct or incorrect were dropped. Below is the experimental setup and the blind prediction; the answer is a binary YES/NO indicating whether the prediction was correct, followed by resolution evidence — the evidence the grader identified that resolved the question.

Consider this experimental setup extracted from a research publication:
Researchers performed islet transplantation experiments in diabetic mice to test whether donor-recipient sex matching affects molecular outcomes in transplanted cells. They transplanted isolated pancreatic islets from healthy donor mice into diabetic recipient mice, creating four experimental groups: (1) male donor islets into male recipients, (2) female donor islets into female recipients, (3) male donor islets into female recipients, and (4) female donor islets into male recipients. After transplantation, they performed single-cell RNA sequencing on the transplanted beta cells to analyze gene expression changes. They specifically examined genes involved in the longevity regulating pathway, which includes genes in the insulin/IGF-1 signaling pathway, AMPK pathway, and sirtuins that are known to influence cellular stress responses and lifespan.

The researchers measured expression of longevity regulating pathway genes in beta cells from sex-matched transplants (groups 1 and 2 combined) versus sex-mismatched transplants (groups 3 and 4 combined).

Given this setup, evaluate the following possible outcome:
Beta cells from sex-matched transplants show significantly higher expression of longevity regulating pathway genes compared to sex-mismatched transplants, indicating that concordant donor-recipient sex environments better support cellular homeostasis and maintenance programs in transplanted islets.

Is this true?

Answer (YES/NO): YES